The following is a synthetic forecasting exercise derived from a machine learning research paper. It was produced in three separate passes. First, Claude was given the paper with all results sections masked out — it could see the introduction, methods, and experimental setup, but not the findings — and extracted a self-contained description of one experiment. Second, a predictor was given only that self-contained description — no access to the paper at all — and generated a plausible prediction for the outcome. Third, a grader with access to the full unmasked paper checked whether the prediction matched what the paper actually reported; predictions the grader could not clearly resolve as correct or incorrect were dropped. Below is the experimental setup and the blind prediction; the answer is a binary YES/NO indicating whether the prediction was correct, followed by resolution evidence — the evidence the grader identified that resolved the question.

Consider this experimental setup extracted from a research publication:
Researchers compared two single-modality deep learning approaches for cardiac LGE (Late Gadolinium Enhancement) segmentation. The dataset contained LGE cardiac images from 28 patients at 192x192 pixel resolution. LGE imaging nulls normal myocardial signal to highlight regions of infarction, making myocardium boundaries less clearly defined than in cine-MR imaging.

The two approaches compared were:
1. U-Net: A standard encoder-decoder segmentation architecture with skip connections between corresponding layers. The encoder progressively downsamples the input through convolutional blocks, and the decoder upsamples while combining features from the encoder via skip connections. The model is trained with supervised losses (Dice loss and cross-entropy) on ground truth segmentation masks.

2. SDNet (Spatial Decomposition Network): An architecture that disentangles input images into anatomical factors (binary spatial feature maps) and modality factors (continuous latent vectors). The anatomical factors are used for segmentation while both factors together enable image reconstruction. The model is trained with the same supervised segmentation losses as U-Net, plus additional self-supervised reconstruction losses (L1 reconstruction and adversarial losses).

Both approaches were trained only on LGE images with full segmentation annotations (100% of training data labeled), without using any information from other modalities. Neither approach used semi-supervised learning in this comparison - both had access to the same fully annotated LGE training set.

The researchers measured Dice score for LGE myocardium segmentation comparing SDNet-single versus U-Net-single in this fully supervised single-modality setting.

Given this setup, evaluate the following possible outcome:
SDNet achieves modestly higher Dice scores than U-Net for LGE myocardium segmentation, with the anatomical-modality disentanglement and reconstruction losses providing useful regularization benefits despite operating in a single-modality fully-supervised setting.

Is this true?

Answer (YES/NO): YES